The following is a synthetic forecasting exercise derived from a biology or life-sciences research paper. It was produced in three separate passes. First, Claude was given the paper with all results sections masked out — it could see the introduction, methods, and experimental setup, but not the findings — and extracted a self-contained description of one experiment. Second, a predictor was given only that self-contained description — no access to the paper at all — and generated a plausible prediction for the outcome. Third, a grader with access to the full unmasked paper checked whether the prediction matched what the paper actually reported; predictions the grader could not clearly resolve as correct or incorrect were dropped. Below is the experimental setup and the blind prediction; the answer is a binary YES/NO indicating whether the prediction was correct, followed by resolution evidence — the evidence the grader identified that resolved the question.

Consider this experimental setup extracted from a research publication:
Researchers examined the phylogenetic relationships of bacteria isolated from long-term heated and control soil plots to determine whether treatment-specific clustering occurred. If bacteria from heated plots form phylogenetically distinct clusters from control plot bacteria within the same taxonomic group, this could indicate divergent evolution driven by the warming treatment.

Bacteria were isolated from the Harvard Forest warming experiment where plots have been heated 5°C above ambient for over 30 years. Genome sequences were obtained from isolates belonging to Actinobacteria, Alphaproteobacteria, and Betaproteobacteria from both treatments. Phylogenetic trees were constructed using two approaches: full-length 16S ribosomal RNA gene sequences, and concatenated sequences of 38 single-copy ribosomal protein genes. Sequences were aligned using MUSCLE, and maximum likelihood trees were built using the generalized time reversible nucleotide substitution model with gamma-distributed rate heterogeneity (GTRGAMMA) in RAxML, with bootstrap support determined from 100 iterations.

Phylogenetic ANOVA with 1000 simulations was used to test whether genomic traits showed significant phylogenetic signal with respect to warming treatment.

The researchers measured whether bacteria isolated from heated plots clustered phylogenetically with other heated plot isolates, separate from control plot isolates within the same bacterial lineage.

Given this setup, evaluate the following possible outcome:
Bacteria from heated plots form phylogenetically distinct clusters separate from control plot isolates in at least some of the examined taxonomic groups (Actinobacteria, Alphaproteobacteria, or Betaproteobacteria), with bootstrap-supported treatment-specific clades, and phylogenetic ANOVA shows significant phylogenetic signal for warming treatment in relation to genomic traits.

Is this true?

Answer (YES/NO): NO